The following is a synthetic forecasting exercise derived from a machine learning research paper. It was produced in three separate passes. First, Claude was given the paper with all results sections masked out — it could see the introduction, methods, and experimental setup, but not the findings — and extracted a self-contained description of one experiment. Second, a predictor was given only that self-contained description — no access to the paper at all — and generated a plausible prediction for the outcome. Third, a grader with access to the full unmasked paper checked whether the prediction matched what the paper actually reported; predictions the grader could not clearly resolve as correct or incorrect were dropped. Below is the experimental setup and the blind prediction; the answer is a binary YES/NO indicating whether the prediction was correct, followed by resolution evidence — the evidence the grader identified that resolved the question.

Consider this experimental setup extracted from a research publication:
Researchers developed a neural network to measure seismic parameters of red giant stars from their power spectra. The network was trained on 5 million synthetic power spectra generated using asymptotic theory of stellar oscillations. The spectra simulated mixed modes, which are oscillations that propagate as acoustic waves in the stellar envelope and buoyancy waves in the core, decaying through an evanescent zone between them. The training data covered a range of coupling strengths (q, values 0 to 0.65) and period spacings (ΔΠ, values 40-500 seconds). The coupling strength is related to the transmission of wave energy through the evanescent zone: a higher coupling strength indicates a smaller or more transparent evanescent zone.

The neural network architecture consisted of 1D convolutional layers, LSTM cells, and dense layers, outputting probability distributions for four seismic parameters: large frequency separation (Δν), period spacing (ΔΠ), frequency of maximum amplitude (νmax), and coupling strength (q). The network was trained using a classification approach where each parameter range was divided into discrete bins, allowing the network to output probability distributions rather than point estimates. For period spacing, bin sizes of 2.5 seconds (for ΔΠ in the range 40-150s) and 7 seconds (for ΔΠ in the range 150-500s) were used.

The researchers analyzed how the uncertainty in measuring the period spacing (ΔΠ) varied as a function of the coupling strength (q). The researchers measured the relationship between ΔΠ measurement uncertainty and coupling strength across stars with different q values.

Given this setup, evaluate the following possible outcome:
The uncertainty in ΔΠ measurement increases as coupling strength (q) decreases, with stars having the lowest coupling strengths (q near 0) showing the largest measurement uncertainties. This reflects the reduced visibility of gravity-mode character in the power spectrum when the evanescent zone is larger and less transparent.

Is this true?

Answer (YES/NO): YES